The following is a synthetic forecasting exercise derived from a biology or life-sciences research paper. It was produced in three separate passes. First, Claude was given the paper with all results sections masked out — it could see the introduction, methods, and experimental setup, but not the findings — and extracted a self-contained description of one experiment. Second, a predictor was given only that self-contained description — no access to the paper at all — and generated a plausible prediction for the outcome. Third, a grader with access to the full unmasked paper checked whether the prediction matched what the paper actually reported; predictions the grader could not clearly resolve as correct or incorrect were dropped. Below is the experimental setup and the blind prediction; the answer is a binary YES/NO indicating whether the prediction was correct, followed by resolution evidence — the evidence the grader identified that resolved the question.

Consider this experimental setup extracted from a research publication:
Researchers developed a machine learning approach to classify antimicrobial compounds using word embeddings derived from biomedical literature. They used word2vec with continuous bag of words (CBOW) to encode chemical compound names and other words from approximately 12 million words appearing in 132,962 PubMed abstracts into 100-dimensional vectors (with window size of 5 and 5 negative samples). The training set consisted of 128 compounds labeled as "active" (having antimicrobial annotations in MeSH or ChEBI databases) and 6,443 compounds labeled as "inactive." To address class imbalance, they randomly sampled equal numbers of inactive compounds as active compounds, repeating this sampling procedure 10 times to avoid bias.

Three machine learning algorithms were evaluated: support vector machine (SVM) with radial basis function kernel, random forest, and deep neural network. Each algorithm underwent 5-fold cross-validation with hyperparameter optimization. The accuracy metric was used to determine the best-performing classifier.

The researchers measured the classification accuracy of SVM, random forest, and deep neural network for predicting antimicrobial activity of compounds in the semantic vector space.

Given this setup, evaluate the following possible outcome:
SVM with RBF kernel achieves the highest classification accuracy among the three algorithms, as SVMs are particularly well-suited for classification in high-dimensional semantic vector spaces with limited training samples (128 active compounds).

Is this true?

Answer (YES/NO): YES